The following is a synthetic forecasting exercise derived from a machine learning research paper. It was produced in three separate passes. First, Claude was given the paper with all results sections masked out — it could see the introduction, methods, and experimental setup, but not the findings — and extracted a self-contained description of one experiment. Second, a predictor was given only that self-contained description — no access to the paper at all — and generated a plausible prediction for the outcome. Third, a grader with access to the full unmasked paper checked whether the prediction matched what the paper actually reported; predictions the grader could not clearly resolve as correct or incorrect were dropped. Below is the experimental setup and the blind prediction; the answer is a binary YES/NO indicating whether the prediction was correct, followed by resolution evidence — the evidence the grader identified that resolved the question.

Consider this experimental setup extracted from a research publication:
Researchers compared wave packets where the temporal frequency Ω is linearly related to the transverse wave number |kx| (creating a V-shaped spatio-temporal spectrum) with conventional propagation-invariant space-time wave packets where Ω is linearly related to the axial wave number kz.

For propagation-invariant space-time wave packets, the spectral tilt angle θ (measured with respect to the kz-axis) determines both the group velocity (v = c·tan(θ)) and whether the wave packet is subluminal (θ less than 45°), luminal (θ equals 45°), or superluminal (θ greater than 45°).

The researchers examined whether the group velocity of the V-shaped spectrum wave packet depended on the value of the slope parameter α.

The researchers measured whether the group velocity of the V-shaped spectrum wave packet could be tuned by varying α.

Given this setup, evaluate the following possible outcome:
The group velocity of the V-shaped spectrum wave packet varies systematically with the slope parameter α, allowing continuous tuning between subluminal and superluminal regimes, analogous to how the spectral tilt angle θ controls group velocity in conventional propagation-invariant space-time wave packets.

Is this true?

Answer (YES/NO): NO